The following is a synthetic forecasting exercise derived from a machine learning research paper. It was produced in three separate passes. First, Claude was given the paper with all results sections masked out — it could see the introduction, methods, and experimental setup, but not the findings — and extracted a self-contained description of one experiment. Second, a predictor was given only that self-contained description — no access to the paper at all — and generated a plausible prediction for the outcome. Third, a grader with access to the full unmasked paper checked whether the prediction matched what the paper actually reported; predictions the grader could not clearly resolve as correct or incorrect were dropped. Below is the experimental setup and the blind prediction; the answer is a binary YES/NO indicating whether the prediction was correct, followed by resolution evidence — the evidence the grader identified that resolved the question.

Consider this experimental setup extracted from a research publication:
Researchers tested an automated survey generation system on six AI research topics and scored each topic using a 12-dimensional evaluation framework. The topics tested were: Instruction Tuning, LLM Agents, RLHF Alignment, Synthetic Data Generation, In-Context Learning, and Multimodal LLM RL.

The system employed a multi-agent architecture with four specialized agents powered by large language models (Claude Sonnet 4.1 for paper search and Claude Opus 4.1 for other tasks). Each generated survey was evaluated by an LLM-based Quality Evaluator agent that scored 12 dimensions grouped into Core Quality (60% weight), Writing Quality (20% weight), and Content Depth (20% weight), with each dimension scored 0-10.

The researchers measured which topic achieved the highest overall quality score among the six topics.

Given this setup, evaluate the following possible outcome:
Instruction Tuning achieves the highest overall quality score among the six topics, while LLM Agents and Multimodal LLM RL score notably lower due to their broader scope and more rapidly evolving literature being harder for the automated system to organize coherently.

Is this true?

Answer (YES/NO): NO